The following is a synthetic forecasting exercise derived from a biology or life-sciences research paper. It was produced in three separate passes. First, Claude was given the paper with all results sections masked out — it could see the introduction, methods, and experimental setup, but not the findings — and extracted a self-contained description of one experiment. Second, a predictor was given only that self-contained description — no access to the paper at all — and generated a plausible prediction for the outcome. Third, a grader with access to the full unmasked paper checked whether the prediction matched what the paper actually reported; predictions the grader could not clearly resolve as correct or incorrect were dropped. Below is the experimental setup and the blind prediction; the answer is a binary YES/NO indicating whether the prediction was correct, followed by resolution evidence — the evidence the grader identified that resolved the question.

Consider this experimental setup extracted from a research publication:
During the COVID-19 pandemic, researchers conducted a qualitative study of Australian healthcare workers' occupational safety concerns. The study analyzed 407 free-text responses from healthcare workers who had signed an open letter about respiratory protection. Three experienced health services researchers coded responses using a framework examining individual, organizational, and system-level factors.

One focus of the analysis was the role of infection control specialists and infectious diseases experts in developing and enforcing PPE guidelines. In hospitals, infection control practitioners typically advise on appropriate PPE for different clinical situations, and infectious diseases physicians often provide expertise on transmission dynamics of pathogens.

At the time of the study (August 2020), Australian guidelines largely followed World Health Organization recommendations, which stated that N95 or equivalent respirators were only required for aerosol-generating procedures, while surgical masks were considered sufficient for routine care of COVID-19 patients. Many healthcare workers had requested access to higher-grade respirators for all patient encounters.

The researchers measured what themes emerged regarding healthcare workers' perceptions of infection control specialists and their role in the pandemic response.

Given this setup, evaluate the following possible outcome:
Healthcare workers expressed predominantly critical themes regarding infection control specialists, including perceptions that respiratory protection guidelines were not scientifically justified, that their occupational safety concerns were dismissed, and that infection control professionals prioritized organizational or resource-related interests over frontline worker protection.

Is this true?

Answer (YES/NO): YES